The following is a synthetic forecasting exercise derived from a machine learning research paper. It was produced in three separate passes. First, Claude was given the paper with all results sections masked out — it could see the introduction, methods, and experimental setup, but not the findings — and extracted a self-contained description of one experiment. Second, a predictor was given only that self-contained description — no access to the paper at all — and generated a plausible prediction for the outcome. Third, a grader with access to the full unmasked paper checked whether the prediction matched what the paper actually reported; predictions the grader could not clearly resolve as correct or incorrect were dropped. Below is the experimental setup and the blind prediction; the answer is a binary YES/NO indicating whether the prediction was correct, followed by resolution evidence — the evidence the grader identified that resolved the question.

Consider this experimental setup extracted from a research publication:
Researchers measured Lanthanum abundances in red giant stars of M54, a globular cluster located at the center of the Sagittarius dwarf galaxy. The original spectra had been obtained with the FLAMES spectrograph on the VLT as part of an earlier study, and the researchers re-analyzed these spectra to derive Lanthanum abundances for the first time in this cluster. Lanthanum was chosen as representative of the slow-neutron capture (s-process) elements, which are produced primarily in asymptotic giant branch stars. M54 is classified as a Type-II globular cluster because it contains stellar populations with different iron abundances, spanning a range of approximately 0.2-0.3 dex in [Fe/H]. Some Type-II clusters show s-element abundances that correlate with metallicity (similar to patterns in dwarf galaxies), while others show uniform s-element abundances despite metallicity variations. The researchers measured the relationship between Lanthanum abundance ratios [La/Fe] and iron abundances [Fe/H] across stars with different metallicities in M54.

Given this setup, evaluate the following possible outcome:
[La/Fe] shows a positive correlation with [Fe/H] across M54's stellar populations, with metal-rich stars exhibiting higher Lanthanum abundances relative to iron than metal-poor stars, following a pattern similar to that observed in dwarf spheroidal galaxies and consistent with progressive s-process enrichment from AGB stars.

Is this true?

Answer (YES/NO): NO